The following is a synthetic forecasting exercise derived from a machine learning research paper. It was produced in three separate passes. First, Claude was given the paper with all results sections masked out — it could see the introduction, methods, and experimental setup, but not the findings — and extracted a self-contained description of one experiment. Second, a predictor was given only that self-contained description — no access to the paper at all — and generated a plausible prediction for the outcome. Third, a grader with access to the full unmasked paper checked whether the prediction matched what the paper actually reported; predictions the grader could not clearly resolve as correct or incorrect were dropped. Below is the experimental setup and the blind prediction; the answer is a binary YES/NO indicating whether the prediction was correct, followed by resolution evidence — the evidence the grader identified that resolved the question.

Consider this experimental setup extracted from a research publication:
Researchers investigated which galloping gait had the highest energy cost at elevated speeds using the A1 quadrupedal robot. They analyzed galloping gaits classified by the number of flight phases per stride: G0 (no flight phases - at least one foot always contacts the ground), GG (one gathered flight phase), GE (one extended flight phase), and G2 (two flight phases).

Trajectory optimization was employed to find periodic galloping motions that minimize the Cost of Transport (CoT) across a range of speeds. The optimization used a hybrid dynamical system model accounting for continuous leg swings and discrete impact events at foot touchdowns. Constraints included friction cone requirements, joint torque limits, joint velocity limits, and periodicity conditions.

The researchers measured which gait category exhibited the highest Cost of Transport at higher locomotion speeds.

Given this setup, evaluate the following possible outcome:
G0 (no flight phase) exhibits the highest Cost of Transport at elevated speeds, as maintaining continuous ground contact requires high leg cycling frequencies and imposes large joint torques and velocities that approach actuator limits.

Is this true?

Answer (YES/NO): YES